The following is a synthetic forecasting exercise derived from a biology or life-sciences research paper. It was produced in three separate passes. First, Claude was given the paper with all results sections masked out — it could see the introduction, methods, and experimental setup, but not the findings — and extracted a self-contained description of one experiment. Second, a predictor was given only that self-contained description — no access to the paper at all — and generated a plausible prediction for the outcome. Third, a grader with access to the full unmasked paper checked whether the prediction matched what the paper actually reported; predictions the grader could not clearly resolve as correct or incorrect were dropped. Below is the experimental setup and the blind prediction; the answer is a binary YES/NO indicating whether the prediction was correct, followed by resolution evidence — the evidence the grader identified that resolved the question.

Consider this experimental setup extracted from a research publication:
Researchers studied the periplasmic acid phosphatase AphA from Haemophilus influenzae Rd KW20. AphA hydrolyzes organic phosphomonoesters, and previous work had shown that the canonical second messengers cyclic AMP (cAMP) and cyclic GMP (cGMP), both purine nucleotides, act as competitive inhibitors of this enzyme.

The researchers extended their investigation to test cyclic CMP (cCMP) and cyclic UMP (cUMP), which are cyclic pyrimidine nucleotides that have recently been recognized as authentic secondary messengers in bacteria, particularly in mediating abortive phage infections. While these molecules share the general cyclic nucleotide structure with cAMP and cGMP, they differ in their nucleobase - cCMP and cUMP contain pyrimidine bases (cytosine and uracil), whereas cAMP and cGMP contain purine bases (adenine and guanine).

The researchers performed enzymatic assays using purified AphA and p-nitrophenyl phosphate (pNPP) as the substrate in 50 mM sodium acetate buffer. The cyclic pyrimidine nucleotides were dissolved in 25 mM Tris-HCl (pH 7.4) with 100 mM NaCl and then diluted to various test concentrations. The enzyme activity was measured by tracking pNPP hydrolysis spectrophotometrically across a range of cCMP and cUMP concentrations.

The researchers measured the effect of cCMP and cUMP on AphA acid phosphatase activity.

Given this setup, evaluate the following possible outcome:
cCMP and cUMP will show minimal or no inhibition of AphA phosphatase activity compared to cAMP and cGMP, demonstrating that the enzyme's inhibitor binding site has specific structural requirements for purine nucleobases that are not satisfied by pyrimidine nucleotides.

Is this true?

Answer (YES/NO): NO